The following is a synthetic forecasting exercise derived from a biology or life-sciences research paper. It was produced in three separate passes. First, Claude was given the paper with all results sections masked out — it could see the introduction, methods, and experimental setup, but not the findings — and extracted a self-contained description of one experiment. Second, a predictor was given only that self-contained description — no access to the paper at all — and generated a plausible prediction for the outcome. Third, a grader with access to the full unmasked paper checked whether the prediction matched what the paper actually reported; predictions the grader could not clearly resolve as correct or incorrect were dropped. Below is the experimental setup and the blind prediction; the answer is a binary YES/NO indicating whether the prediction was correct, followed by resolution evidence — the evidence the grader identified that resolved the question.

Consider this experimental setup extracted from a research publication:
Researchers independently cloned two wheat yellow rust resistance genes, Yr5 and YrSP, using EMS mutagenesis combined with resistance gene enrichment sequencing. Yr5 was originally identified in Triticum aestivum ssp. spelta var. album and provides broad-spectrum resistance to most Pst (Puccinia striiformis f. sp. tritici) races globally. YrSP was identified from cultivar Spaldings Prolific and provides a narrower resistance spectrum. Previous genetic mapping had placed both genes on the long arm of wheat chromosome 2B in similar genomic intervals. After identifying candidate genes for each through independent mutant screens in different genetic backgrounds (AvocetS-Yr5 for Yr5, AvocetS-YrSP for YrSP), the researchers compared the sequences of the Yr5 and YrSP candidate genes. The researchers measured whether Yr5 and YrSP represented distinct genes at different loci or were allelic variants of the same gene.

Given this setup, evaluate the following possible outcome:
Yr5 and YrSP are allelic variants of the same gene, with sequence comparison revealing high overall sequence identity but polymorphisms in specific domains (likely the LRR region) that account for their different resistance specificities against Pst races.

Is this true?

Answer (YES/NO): NO